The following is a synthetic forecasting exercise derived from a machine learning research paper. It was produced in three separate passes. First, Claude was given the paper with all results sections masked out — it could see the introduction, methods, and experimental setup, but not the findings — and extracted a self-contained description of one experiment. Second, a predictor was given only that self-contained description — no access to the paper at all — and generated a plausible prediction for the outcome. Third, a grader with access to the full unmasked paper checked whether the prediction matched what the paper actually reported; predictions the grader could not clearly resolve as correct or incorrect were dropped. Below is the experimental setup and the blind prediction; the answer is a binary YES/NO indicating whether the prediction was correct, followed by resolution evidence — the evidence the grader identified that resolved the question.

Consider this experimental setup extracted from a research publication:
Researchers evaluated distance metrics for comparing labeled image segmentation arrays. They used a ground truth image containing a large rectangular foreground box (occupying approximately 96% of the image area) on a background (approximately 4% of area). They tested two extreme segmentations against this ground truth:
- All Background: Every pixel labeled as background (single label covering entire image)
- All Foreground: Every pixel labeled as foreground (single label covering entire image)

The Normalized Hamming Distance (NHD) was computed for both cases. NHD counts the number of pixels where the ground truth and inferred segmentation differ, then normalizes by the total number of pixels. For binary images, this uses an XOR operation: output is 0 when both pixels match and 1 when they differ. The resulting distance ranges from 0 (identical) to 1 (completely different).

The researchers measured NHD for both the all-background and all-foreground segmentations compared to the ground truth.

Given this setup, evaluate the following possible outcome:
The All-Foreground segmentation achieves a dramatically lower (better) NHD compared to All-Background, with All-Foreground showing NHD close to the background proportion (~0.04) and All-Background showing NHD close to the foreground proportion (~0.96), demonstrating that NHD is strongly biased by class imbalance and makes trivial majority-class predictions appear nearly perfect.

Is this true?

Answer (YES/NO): YES